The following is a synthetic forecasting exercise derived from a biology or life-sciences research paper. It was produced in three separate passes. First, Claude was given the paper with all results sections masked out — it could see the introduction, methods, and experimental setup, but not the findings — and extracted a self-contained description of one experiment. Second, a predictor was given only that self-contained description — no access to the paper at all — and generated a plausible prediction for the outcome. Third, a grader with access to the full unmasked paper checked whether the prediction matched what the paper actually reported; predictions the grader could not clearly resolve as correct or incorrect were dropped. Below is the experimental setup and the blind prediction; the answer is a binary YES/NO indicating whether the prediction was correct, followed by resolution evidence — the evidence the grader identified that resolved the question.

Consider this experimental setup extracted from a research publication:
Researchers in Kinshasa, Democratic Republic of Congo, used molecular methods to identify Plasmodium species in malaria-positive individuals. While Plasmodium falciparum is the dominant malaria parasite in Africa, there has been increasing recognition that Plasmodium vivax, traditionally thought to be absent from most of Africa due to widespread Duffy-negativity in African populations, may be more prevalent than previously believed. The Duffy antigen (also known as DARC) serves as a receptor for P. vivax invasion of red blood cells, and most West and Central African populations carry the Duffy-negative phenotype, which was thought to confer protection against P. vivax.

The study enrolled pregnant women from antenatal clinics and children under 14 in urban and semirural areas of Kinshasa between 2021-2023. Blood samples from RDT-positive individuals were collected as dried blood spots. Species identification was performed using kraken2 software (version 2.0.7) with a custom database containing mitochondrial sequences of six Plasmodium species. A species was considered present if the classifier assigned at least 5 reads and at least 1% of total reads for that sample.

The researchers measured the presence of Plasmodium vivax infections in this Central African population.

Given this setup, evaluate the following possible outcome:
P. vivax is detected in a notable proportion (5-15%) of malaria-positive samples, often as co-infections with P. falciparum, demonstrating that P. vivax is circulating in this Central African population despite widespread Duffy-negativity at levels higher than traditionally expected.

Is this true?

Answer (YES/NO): NO